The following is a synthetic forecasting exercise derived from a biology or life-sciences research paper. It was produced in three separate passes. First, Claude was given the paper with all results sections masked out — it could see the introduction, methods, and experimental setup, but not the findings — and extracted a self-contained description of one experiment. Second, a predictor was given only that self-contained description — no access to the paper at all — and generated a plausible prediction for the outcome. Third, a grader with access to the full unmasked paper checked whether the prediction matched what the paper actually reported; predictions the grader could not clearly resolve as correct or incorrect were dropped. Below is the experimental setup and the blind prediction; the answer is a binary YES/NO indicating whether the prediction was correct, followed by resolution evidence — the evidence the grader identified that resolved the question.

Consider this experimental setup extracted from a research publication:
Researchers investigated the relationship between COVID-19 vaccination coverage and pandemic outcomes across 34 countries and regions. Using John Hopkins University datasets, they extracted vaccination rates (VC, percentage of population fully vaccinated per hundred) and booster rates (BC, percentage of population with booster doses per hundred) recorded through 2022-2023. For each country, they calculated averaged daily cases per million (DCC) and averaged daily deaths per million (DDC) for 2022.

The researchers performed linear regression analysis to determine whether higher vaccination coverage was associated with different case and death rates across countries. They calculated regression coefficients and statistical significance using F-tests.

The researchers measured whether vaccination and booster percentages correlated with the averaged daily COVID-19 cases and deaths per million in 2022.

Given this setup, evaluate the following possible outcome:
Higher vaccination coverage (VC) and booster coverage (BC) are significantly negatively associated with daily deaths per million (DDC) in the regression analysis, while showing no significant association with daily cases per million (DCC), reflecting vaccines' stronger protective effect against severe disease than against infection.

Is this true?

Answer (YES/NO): NO